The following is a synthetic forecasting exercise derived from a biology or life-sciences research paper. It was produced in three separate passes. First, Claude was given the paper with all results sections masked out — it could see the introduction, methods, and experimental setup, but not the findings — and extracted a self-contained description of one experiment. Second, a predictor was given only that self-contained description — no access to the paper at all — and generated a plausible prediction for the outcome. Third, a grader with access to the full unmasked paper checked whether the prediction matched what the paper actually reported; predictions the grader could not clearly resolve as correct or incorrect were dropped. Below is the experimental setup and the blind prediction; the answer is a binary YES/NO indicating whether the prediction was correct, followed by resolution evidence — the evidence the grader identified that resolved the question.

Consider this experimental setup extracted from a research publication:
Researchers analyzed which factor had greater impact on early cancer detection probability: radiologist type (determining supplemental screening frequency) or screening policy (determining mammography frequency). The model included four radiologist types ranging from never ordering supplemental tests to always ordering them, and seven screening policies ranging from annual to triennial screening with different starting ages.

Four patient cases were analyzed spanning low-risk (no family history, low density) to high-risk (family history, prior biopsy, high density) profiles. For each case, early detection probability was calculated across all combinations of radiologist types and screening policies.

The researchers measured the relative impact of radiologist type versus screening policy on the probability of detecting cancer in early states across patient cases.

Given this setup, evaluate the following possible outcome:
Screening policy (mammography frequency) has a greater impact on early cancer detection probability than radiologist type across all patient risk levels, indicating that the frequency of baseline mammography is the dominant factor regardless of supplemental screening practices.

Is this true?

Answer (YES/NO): YES